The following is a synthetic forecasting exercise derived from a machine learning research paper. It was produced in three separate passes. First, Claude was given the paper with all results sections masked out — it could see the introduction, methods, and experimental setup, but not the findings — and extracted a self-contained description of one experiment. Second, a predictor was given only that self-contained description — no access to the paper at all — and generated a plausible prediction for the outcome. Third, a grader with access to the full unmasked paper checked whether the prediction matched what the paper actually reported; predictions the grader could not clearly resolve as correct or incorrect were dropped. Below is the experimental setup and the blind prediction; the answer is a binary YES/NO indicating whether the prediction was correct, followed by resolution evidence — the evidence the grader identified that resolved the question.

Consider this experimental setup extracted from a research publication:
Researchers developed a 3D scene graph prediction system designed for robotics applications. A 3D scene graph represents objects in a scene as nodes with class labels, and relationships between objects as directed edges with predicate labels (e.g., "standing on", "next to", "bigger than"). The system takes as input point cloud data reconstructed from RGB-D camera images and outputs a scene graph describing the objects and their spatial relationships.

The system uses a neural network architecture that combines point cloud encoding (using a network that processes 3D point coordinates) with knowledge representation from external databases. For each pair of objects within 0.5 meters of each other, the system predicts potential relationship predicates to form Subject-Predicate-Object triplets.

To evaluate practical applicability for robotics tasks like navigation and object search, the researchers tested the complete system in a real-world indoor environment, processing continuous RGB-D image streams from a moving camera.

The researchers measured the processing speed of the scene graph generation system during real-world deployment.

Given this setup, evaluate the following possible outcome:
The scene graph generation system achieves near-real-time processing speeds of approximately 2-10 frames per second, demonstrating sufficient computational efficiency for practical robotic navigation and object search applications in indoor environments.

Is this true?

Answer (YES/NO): NO